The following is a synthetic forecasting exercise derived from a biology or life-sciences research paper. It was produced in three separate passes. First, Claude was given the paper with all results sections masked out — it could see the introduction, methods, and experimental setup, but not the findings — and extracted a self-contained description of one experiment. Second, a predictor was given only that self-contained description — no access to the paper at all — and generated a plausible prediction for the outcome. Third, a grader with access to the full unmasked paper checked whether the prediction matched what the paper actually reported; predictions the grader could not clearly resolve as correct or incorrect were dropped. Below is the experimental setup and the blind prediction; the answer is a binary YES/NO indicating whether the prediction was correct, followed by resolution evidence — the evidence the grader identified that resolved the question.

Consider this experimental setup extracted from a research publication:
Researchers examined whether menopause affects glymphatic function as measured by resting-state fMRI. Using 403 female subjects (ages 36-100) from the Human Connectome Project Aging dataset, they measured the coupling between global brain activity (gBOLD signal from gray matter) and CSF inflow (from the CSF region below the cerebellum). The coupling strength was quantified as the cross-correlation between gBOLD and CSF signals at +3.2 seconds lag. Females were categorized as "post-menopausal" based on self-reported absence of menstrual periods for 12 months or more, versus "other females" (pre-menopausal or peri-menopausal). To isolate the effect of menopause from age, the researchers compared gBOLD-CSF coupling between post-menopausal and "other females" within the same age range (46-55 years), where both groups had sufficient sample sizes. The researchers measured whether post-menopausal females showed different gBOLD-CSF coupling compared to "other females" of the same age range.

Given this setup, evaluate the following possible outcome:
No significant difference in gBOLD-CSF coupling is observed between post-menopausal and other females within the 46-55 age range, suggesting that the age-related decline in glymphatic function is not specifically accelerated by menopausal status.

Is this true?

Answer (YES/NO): NO